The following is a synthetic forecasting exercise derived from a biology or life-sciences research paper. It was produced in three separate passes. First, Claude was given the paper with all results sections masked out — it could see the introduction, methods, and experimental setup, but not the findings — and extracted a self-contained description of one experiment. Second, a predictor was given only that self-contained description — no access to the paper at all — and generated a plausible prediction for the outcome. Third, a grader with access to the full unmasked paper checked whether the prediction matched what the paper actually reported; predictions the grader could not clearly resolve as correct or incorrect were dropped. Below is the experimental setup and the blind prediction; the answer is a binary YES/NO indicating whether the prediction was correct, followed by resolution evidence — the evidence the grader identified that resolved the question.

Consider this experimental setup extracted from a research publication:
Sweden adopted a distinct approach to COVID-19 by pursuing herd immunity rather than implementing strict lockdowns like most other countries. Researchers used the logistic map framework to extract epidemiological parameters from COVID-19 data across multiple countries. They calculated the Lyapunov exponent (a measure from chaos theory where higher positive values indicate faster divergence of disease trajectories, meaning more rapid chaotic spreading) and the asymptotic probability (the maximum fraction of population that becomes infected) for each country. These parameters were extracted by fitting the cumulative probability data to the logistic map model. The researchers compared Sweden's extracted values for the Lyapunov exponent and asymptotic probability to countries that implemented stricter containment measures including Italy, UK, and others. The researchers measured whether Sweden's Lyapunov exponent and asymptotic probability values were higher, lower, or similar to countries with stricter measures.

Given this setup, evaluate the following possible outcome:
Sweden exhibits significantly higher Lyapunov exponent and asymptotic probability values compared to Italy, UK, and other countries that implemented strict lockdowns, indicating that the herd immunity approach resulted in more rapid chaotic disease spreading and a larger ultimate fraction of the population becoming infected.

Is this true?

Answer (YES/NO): YES